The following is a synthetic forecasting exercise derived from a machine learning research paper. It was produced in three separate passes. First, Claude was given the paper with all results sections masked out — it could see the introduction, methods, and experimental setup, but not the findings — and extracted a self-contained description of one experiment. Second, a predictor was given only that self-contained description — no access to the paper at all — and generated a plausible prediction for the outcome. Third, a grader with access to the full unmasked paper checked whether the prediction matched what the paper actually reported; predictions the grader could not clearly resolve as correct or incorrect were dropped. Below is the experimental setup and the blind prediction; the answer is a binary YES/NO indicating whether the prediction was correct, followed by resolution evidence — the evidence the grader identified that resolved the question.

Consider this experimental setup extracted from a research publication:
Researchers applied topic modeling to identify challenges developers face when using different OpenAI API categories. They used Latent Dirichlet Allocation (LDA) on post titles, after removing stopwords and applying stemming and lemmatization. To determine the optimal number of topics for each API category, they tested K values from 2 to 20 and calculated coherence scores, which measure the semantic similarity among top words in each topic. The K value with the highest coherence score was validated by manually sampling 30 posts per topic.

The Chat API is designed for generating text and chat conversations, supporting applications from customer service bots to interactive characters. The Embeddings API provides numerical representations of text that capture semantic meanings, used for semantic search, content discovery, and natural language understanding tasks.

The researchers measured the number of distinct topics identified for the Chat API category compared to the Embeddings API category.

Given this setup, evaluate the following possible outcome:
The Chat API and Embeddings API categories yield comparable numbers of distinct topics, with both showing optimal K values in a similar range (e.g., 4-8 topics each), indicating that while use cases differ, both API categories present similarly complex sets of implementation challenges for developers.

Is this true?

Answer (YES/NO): NO